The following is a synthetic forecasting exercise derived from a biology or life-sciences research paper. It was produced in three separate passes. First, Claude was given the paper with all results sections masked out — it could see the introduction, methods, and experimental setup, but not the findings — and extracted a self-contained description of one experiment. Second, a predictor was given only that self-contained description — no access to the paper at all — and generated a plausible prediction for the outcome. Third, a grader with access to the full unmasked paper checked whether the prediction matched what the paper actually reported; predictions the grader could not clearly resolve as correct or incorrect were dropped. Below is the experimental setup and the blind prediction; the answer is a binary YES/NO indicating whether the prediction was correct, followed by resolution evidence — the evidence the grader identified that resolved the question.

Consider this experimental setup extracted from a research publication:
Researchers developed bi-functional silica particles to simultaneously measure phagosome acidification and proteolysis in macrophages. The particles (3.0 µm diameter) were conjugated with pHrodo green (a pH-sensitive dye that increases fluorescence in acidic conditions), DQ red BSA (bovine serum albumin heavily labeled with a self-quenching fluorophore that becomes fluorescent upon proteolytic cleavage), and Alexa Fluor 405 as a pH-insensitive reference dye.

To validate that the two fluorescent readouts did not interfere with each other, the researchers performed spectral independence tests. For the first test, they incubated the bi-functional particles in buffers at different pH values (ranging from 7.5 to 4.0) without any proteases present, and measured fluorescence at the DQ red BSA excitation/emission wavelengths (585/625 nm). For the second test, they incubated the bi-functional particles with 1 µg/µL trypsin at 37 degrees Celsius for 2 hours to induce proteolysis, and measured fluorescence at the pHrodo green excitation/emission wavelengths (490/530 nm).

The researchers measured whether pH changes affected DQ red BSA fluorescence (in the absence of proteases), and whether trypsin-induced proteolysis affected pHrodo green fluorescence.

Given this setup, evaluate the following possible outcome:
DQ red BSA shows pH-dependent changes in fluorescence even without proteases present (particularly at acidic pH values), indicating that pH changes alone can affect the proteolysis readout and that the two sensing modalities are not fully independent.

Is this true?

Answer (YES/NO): NO